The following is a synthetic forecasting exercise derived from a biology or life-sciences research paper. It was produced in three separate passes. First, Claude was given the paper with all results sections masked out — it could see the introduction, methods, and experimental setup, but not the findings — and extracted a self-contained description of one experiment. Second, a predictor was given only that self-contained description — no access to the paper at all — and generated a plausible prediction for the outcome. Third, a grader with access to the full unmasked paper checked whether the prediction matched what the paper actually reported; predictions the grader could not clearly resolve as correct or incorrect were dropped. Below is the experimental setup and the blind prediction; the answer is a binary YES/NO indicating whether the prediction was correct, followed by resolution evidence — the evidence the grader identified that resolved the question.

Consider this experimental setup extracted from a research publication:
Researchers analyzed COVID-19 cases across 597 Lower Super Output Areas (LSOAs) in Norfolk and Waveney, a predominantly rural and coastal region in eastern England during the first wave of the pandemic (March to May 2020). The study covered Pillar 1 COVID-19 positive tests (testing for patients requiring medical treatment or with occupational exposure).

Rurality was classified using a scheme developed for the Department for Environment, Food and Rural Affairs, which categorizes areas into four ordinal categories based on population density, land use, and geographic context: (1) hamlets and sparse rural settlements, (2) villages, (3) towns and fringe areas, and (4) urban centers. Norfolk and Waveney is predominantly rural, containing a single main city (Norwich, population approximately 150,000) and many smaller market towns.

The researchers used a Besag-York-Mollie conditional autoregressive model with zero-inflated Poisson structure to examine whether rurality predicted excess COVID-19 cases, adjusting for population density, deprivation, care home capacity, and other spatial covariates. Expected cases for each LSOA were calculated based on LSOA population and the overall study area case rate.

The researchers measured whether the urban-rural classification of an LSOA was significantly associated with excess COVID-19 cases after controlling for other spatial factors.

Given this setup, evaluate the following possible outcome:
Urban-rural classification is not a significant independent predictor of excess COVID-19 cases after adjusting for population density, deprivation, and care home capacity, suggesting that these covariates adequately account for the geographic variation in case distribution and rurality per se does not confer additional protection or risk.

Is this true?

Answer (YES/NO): NO